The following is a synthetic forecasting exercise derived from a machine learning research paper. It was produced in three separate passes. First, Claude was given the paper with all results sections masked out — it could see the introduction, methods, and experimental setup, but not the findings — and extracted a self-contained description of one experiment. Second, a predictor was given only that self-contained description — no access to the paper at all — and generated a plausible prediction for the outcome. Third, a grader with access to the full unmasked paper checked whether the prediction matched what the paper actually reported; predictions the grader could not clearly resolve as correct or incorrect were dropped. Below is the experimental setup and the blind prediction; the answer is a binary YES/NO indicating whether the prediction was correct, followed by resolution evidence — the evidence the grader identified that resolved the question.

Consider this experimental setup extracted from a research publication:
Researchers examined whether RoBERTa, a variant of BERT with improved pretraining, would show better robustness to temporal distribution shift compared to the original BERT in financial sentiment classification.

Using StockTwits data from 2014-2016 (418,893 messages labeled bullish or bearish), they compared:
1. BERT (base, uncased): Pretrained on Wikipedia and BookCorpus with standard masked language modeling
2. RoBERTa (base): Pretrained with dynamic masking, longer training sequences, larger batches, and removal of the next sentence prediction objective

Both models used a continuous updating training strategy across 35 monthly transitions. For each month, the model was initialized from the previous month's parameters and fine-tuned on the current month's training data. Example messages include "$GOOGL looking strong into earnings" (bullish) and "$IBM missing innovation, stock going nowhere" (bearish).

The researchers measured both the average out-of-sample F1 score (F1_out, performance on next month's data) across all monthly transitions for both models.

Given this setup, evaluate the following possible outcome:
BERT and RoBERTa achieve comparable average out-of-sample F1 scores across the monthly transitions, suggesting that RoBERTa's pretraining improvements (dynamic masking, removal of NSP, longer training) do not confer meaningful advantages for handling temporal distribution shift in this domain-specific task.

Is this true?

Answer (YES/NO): NO